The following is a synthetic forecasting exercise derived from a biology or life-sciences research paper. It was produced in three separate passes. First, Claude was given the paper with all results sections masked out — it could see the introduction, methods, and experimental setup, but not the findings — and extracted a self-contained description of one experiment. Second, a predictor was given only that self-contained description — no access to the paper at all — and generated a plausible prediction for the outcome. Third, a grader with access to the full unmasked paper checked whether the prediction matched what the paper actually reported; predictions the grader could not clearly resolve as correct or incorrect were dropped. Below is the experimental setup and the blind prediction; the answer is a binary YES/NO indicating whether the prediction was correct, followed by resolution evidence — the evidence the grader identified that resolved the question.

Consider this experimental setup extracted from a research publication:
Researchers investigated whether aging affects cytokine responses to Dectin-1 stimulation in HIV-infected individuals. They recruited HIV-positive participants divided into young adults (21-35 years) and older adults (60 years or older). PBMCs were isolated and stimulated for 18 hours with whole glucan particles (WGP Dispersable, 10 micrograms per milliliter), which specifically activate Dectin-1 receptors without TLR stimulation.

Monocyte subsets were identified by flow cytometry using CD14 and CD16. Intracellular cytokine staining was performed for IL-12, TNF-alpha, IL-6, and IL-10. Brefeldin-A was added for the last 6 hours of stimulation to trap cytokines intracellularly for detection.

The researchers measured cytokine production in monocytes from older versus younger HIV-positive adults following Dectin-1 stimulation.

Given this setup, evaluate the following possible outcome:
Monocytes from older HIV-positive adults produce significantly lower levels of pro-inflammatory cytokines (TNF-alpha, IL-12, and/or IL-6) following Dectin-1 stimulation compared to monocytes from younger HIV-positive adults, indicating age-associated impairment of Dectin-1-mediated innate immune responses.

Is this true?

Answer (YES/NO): NO